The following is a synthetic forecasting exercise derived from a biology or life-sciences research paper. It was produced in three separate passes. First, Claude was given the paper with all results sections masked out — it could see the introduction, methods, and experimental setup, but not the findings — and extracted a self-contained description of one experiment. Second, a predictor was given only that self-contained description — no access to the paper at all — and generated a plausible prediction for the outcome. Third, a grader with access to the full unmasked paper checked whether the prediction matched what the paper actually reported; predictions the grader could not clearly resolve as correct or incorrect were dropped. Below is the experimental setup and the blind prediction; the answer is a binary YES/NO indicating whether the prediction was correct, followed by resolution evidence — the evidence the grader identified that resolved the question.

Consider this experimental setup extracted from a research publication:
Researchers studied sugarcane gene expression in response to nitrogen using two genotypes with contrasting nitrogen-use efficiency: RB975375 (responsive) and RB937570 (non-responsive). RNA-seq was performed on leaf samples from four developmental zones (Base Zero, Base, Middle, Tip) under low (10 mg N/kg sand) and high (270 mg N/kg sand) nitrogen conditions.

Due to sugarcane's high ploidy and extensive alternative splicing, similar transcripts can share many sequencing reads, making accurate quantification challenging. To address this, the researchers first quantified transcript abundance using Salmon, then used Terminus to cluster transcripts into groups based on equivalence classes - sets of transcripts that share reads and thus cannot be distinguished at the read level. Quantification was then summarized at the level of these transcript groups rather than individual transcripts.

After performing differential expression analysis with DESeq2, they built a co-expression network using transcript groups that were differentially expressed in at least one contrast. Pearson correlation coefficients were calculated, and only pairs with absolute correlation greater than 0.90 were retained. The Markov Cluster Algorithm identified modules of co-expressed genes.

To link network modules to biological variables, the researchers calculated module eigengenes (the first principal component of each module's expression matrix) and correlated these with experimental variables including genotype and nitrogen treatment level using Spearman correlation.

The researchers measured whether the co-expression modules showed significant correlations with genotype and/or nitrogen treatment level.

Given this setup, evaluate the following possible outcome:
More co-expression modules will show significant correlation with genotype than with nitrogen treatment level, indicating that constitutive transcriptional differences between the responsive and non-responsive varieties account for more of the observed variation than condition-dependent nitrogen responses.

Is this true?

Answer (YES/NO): NO